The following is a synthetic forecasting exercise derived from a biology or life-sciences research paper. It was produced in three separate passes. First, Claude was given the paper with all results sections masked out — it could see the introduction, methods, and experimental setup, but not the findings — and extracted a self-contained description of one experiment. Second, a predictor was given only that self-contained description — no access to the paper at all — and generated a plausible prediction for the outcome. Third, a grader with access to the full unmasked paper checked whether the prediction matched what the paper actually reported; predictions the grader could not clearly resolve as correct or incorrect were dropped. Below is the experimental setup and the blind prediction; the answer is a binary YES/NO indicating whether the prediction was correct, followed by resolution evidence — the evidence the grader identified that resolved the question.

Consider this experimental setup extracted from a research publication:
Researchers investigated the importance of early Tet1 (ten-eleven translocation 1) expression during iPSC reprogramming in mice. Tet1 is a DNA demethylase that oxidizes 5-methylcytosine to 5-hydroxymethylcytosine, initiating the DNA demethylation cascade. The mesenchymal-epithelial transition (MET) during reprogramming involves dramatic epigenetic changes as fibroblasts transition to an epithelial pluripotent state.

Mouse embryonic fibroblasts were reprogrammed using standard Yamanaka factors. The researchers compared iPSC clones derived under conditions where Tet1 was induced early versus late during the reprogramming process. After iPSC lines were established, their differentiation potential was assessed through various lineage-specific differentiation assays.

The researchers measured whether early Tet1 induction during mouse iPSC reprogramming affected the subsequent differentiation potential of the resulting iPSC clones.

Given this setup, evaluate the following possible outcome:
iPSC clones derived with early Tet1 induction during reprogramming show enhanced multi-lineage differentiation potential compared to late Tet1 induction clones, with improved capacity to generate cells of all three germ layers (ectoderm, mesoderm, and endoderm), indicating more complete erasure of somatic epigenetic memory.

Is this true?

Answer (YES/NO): NO